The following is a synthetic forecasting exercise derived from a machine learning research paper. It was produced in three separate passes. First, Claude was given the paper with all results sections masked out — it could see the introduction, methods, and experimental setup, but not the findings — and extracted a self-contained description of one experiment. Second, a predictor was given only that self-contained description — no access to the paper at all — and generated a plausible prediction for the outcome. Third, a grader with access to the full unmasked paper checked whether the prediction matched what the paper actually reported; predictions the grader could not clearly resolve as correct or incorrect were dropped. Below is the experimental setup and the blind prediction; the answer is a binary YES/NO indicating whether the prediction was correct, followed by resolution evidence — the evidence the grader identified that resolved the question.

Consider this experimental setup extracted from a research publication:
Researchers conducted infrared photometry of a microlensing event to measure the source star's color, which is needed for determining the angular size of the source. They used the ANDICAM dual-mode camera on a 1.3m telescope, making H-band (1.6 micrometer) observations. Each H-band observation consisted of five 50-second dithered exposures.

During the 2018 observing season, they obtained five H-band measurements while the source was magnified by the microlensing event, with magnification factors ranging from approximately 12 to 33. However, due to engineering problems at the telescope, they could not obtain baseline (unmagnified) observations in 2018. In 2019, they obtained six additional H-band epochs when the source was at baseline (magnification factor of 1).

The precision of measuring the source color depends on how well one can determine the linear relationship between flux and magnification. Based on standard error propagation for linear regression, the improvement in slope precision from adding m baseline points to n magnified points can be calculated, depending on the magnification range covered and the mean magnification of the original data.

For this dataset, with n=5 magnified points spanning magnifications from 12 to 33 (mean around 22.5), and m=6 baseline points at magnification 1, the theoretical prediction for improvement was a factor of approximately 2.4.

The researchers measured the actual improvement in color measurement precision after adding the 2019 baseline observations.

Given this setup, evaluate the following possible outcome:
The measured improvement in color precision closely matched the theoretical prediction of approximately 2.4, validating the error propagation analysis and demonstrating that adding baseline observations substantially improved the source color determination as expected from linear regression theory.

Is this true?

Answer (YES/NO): NO